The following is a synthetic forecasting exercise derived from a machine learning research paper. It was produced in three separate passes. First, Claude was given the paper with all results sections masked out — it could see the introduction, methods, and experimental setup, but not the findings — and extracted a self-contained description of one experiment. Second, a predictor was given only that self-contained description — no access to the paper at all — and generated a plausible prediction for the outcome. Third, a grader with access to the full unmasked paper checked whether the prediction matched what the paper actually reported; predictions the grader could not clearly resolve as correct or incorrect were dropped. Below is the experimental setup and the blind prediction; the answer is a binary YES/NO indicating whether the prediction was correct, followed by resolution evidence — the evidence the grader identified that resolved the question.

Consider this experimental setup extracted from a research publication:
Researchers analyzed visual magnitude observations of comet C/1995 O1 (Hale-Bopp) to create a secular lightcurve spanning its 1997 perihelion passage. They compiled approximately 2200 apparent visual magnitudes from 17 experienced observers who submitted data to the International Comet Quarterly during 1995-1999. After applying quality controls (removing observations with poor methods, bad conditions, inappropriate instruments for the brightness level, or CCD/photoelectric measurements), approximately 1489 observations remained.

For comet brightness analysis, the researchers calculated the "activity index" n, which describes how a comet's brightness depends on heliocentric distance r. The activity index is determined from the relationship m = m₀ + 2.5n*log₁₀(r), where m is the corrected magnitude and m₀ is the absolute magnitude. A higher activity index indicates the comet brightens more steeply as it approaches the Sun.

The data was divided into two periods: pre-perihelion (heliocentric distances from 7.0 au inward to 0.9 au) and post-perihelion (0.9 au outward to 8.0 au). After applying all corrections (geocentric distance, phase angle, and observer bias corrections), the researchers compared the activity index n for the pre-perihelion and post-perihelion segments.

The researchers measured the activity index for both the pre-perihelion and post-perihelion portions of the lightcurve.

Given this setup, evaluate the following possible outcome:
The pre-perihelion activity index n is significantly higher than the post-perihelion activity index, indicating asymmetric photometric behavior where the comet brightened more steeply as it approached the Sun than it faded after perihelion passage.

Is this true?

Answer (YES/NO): NO